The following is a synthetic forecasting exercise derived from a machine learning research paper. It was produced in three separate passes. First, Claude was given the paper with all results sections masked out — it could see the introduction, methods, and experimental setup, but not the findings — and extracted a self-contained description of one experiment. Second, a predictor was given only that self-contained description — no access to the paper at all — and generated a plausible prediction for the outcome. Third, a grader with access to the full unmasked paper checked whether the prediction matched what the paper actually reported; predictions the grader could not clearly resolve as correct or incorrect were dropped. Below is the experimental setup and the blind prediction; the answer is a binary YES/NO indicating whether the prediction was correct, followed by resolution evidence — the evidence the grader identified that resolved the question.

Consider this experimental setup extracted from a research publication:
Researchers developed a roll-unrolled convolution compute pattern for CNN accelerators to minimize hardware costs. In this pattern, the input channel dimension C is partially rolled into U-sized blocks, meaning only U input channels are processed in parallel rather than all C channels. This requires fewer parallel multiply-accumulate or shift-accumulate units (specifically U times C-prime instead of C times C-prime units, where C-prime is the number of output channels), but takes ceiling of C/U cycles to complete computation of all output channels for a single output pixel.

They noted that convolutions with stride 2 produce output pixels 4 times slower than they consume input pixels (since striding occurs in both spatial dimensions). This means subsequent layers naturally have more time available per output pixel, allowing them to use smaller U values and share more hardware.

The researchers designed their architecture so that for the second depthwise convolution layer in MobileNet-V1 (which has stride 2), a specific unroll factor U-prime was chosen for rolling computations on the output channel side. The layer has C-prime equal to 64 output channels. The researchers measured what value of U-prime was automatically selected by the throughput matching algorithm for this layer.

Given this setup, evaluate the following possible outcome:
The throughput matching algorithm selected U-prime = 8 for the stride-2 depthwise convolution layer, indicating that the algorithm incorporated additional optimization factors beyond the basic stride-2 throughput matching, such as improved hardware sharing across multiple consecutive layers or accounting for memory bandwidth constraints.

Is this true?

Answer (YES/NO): NO